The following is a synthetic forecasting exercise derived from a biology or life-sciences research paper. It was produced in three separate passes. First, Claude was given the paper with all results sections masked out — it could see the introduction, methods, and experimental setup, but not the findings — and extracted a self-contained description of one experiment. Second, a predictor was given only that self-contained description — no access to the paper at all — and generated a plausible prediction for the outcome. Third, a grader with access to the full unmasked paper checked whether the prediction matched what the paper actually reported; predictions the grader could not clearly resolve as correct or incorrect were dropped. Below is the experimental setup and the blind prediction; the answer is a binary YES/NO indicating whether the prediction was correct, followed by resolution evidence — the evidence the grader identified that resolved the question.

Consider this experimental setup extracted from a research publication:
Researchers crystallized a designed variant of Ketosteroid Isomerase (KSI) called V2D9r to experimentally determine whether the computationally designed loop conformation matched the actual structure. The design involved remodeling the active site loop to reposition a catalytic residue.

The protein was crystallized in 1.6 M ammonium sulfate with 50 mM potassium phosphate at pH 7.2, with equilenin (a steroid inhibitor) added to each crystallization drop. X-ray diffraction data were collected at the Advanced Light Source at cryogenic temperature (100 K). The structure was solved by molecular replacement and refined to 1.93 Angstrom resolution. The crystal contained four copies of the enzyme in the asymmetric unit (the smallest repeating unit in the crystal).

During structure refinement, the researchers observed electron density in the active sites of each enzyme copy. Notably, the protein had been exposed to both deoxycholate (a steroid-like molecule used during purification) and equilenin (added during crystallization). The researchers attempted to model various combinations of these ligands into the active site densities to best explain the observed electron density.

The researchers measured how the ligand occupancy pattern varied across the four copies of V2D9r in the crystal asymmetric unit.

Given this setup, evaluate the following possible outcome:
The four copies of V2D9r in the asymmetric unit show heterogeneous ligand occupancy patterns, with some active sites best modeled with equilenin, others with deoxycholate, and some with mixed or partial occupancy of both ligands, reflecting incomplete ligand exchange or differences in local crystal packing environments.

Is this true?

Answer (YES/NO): YES